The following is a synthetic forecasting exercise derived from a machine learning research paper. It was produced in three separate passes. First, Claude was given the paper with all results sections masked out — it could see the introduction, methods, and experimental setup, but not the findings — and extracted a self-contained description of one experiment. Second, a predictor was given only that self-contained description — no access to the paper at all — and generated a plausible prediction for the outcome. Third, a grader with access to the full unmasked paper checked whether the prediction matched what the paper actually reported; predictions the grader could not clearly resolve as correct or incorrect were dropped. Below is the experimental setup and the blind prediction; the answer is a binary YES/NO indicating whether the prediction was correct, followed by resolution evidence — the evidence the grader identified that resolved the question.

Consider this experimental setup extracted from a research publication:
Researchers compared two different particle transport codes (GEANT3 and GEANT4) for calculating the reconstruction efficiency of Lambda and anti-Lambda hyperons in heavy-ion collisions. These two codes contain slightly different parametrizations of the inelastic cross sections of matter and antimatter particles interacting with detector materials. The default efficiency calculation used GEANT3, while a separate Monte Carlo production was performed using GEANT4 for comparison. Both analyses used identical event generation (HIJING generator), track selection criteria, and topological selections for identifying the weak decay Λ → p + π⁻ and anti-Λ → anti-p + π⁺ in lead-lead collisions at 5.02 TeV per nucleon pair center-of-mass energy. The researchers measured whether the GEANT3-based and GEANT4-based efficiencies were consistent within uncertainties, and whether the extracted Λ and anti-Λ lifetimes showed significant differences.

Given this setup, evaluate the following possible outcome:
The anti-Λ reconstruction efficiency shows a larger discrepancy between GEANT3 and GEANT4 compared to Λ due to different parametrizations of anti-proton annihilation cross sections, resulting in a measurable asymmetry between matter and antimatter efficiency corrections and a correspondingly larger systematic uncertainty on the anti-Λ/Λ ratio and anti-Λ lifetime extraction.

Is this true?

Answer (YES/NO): NO